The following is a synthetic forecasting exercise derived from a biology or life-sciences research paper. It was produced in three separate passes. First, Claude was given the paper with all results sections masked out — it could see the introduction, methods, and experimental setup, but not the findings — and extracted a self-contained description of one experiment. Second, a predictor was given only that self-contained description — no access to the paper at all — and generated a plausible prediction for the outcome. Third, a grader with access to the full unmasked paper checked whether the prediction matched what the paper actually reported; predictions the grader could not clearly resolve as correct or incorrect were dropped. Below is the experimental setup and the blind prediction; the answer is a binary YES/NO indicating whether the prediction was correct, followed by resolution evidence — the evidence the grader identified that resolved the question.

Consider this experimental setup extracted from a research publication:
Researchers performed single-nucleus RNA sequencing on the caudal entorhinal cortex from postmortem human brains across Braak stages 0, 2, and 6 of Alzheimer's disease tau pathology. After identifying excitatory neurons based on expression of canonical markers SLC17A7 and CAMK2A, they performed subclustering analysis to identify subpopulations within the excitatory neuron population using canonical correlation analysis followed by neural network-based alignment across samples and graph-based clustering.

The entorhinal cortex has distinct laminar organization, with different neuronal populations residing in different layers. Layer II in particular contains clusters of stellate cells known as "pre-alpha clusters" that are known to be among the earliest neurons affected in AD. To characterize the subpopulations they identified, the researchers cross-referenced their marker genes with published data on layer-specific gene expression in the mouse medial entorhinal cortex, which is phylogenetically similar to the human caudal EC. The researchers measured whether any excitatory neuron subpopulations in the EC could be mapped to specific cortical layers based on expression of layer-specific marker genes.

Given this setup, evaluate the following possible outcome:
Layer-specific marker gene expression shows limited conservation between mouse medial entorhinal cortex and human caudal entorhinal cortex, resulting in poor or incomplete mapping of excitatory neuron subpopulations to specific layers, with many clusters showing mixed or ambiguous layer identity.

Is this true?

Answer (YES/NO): NO